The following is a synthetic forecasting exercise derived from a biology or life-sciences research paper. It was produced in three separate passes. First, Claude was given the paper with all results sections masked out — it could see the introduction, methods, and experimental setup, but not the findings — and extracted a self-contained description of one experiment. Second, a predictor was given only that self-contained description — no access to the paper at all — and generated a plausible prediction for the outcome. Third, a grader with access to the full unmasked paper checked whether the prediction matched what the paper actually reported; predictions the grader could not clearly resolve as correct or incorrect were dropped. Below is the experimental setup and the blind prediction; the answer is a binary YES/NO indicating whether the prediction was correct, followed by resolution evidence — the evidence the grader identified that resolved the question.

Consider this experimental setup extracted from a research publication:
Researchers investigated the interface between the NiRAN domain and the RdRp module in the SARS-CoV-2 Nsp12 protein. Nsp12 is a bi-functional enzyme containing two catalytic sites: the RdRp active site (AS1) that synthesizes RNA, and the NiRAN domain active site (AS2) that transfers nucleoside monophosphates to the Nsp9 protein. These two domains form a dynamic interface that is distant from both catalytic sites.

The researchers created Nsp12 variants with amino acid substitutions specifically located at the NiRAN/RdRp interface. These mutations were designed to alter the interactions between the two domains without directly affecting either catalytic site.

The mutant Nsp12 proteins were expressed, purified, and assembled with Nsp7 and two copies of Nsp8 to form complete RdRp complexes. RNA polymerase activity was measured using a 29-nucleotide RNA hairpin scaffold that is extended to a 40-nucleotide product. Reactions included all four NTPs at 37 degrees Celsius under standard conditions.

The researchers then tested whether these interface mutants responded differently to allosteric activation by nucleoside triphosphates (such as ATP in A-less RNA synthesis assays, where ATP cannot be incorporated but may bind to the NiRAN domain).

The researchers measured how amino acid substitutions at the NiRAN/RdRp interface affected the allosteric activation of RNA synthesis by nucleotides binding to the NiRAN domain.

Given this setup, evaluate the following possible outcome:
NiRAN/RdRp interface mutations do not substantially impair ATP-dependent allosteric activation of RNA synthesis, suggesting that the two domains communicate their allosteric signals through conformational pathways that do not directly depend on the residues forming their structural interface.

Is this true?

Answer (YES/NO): NO